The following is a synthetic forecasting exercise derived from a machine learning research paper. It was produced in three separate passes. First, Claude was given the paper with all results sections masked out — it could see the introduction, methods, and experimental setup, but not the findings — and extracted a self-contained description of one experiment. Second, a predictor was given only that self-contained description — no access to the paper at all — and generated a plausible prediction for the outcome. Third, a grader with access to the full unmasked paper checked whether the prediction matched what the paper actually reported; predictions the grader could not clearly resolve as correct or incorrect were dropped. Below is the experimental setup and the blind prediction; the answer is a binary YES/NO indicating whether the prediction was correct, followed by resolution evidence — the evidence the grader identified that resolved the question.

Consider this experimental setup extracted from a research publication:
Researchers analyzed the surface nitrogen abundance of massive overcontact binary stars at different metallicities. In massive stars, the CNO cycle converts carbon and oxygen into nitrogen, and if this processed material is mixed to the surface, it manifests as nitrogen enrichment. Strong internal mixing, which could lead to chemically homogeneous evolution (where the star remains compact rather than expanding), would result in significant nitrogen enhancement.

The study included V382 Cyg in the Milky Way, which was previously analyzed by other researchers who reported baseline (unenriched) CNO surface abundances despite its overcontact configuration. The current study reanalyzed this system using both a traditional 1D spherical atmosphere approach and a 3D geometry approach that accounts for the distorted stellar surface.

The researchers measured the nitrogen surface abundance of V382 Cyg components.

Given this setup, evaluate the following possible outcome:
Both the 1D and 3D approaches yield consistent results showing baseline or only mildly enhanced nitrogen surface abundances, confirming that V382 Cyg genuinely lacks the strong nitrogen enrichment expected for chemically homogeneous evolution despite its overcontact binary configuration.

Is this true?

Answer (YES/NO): YES